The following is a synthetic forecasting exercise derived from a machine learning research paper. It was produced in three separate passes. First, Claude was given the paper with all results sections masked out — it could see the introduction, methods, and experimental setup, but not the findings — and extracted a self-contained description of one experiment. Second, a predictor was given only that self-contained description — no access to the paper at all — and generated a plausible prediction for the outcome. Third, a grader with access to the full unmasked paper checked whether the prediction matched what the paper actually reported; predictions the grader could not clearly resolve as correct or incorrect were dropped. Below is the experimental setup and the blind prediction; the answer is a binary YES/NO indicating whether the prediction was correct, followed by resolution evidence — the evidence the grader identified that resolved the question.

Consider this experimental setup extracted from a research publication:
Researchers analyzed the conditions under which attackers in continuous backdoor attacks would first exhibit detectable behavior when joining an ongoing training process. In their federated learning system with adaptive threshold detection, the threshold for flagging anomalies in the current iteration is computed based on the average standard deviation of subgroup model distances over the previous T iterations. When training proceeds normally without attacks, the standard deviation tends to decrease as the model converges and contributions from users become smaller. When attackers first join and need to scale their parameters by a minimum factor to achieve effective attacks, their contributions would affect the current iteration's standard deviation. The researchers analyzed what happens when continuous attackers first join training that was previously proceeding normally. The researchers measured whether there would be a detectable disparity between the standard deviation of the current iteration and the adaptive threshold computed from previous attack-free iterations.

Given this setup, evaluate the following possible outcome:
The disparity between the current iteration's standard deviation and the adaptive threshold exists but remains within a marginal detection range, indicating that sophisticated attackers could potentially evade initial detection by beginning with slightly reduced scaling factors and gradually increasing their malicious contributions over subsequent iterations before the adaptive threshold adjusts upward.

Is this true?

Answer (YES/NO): NO